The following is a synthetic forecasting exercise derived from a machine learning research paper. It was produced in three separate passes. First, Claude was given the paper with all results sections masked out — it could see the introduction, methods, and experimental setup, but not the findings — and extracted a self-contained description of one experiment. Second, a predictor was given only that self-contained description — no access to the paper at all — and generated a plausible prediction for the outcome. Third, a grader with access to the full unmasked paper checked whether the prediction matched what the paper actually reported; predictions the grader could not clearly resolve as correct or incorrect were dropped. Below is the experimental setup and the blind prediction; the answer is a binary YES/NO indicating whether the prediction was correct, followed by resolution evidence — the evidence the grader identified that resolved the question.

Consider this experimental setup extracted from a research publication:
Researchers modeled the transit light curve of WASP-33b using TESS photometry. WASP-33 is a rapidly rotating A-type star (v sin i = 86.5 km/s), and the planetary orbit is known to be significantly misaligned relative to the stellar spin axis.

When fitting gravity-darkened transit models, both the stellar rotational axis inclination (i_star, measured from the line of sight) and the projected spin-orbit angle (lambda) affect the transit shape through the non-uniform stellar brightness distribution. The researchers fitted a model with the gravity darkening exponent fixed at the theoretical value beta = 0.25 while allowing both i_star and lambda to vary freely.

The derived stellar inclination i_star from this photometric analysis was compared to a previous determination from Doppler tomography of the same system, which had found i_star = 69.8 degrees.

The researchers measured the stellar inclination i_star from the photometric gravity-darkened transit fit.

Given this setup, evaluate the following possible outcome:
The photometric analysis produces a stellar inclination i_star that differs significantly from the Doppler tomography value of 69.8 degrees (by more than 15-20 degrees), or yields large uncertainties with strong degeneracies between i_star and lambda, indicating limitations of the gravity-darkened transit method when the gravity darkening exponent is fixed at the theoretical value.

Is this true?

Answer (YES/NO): YES